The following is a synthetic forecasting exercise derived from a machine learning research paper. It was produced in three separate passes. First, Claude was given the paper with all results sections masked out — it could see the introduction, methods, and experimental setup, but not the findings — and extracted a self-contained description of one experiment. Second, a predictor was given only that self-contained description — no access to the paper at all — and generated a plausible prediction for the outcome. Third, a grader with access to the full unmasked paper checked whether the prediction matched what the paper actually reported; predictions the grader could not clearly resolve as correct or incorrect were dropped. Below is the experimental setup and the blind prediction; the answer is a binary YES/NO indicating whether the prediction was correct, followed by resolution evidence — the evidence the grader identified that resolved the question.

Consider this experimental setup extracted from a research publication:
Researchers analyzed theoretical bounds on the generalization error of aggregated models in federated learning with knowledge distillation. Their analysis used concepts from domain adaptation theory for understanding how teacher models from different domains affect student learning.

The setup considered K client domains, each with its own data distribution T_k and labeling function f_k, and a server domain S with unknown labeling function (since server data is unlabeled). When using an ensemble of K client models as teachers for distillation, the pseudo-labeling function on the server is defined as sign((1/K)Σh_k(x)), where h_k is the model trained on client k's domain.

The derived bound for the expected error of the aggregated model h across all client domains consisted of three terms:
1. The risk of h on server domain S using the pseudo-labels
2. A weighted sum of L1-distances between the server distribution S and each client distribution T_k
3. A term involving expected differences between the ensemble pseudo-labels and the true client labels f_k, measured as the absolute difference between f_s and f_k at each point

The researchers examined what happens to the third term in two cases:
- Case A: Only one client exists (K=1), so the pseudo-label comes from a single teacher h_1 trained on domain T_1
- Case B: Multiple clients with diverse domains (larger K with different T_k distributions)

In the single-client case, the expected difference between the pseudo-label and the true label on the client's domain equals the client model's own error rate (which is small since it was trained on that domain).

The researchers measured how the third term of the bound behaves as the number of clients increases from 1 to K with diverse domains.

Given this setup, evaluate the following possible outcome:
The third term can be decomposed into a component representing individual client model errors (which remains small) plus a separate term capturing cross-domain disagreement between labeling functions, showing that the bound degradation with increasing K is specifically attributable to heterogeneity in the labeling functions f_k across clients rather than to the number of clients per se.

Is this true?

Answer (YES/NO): NO